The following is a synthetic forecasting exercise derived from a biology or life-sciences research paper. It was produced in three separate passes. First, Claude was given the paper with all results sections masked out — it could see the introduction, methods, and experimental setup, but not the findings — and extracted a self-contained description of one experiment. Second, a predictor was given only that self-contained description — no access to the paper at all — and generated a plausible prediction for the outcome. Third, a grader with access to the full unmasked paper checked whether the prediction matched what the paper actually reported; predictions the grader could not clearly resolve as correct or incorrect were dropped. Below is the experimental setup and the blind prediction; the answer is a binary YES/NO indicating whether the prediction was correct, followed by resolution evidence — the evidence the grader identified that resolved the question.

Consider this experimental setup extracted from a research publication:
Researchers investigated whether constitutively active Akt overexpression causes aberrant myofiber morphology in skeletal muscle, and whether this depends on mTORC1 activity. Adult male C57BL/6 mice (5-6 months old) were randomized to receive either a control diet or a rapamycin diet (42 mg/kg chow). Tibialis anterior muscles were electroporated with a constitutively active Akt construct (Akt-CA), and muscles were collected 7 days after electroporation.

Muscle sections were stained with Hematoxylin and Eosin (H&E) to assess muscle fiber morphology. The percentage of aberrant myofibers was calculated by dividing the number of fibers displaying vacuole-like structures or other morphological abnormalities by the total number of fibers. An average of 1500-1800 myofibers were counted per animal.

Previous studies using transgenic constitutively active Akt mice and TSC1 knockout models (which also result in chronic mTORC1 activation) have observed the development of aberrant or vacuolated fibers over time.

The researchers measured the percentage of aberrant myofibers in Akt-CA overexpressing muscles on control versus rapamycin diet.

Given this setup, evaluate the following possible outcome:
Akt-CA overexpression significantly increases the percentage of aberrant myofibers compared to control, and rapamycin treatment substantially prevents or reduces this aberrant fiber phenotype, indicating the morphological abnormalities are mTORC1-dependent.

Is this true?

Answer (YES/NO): NO